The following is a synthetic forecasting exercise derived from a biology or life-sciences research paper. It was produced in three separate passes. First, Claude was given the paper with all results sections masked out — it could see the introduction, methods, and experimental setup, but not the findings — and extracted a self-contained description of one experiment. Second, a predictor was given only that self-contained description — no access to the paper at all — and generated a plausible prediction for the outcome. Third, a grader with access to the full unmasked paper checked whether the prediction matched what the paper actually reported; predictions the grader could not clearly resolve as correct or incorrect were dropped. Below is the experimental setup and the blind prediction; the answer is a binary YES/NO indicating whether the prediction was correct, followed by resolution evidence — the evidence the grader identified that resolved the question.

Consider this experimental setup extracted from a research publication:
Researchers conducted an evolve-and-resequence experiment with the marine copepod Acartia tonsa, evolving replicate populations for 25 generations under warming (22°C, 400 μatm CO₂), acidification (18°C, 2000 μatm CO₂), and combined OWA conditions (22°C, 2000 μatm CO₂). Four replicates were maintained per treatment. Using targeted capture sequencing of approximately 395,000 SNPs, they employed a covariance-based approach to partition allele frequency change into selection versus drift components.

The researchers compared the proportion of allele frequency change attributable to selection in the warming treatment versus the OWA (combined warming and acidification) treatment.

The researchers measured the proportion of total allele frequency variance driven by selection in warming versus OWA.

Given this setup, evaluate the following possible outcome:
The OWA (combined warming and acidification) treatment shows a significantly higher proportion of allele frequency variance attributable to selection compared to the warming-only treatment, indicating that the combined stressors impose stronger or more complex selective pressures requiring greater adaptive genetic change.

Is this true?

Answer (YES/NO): YES